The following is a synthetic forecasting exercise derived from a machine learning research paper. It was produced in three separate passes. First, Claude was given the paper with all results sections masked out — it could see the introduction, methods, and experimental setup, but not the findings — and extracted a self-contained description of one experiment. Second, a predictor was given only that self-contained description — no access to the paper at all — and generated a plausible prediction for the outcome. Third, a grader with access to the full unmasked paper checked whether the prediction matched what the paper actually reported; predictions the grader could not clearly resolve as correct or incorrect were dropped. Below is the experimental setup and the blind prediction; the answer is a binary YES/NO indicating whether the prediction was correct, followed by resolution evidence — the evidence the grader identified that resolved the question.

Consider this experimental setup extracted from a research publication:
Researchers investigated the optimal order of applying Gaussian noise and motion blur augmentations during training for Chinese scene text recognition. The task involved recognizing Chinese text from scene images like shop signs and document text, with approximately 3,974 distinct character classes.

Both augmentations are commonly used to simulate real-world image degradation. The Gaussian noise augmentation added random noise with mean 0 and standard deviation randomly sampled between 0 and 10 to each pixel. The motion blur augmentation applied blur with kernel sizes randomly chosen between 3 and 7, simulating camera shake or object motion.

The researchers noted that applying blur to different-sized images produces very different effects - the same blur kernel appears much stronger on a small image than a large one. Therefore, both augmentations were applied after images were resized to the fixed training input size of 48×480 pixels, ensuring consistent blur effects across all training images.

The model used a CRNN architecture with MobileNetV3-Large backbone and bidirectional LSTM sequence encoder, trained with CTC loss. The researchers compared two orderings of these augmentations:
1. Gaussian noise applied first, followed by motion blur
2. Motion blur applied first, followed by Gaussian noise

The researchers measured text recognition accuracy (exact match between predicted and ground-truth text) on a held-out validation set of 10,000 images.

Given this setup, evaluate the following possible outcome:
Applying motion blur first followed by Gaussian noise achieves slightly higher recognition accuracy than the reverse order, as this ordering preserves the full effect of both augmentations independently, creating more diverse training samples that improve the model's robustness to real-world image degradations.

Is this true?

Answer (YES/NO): NO